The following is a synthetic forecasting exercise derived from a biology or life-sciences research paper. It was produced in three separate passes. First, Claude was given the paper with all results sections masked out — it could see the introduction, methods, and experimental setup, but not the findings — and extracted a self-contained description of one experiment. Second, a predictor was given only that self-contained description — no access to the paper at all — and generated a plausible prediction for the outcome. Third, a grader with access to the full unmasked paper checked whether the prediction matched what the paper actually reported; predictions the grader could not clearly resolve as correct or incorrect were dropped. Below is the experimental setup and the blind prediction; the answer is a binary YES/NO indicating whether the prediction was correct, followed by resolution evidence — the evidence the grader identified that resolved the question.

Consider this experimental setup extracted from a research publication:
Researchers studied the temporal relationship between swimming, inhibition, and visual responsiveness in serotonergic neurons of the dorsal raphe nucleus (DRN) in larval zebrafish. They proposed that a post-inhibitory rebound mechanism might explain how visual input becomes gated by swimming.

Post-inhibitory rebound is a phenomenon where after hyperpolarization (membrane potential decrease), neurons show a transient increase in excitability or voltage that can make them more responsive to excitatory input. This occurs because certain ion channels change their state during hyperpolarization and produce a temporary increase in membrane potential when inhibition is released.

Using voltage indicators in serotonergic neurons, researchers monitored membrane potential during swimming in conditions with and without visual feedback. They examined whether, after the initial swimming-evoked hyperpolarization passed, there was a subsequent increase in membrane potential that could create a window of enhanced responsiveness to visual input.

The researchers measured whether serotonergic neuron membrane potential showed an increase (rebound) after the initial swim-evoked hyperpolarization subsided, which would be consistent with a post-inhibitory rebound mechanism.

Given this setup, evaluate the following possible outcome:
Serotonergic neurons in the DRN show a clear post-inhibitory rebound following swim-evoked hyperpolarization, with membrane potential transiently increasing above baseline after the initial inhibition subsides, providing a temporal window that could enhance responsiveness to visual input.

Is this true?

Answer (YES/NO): YES